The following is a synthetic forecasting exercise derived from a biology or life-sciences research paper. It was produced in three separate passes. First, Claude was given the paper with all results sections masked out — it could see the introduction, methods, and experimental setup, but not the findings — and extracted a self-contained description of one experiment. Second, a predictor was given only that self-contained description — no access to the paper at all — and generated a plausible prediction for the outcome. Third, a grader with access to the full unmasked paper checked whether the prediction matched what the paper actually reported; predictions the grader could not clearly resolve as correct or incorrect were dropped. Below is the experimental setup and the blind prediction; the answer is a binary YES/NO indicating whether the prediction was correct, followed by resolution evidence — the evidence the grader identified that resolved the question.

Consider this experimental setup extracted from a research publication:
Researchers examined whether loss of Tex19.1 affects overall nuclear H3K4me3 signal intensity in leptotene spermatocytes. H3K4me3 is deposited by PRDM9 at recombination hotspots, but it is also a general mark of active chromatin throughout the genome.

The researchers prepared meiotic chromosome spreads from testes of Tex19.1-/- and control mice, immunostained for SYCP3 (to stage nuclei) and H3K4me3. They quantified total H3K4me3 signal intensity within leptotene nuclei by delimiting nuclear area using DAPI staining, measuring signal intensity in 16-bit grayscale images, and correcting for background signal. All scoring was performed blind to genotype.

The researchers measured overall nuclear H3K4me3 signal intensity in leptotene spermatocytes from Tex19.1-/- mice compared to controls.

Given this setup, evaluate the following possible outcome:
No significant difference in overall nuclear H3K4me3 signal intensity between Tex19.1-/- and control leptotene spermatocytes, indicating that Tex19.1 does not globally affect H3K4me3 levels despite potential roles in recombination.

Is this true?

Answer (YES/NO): YES